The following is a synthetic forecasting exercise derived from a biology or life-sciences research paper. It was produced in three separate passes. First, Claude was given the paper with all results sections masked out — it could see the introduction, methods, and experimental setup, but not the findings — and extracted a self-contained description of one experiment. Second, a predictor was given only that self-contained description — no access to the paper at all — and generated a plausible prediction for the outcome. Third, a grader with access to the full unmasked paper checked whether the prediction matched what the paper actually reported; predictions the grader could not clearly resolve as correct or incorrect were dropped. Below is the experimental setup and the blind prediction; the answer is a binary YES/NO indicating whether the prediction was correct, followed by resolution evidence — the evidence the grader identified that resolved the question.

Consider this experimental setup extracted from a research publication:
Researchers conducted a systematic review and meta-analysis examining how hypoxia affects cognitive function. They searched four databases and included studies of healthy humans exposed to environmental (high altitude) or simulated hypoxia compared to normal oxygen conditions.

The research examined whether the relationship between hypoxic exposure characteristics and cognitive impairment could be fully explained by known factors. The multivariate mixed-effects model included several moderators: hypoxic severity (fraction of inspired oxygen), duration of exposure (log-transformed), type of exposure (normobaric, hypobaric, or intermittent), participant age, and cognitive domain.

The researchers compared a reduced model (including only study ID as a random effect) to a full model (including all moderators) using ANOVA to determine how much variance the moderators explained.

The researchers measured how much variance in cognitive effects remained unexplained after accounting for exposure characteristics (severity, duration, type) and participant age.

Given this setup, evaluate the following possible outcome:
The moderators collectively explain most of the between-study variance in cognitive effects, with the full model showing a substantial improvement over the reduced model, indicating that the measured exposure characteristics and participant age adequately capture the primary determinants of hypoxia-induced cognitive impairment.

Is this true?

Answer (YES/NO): NO